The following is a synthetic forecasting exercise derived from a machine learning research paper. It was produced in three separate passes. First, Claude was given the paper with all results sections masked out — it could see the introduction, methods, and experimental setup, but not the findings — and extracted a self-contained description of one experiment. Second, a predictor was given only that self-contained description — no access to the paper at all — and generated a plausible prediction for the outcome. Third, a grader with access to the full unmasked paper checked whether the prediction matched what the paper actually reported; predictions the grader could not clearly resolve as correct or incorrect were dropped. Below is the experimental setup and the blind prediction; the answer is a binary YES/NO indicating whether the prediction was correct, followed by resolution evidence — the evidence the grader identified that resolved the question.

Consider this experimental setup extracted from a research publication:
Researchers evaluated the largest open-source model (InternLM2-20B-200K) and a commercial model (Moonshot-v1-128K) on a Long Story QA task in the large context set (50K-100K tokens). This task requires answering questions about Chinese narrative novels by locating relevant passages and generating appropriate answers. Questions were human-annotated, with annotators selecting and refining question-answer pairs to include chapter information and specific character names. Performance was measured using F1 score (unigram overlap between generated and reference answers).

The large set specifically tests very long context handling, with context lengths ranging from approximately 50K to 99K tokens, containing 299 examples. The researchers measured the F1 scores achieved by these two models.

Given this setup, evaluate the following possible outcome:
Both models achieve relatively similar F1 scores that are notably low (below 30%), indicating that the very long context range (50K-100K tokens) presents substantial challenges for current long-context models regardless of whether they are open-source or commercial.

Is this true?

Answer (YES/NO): NO